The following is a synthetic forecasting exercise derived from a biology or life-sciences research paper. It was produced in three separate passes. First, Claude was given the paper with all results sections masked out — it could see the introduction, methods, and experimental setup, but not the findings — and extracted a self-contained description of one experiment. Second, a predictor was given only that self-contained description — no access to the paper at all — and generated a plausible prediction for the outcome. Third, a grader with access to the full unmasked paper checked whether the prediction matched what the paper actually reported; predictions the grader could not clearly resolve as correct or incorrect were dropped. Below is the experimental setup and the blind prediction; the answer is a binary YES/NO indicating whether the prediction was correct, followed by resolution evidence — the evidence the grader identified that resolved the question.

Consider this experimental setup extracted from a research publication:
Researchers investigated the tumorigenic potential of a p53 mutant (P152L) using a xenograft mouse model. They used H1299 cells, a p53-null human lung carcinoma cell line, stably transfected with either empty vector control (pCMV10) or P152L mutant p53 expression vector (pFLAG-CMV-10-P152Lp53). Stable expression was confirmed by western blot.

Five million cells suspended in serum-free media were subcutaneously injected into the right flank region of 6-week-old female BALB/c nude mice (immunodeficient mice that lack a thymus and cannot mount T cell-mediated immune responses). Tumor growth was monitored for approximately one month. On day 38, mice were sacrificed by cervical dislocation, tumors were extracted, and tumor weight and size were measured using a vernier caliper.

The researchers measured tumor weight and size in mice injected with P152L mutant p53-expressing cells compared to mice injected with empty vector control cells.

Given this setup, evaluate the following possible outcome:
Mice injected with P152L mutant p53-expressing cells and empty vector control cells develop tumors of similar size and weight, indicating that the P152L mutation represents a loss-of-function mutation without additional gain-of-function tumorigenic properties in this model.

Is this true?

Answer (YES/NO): NO